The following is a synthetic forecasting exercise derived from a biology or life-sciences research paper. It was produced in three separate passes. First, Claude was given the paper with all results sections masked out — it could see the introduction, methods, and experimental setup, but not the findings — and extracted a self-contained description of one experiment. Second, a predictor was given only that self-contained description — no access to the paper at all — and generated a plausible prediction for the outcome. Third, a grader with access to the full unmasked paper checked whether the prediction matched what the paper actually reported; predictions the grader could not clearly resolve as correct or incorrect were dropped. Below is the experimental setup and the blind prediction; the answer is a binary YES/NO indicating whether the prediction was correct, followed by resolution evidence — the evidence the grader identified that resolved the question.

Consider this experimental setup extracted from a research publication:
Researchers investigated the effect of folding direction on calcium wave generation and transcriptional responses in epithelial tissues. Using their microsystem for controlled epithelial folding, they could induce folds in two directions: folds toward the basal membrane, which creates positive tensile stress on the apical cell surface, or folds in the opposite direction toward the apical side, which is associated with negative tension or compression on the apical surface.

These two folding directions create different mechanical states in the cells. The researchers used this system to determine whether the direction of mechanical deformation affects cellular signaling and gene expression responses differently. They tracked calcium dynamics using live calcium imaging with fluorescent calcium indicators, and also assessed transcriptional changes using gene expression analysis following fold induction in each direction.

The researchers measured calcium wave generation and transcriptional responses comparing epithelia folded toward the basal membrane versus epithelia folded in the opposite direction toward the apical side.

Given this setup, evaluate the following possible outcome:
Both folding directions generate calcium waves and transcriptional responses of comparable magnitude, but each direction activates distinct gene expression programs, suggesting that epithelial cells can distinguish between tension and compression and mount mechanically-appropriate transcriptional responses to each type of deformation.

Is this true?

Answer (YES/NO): NO